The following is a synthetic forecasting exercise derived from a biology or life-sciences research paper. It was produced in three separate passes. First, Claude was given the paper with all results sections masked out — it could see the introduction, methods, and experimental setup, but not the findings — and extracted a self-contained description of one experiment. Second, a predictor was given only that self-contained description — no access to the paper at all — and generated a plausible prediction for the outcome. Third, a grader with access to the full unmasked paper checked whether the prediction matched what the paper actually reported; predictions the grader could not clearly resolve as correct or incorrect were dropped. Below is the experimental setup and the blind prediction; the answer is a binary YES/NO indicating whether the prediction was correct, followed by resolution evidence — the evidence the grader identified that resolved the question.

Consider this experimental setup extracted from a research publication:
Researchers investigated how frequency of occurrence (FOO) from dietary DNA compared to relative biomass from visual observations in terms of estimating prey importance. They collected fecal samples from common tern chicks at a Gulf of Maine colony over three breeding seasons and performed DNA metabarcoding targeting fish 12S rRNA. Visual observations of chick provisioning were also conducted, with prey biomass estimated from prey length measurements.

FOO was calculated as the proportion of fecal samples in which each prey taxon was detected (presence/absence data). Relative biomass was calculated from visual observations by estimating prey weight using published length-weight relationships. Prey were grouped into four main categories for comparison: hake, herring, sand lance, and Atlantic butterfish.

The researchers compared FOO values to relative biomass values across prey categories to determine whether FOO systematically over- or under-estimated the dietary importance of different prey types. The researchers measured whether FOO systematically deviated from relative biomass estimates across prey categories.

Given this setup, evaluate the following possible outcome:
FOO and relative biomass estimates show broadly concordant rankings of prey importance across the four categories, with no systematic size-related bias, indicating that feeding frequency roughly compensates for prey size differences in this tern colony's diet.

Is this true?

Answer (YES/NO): NO